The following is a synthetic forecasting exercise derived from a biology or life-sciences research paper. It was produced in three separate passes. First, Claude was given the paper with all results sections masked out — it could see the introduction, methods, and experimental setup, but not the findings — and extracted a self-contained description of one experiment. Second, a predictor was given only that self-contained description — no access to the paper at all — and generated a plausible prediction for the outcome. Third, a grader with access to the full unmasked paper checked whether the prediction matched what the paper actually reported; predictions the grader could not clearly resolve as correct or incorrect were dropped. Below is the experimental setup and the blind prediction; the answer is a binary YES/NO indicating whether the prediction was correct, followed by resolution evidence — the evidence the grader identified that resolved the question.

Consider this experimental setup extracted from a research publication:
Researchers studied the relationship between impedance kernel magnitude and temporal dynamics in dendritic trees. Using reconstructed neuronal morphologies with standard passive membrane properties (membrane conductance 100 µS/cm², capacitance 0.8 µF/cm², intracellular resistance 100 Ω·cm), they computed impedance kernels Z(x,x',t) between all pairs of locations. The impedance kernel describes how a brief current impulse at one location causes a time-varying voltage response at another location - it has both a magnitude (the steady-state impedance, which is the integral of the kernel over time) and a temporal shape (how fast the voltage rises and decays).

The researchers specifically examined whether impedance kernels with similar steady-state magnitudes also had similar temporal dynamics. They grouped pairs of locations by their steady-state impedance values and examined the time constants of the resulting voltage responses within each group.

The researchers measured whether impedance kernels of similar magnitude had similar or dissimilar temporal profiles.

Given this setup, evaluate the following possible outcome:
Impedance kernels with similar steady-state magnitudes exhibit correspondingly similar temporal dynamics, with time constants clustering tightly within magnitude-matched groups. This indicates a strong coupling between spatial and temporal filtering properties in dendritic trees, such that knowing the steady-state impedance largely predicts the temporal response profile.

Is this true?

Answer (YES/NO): YES